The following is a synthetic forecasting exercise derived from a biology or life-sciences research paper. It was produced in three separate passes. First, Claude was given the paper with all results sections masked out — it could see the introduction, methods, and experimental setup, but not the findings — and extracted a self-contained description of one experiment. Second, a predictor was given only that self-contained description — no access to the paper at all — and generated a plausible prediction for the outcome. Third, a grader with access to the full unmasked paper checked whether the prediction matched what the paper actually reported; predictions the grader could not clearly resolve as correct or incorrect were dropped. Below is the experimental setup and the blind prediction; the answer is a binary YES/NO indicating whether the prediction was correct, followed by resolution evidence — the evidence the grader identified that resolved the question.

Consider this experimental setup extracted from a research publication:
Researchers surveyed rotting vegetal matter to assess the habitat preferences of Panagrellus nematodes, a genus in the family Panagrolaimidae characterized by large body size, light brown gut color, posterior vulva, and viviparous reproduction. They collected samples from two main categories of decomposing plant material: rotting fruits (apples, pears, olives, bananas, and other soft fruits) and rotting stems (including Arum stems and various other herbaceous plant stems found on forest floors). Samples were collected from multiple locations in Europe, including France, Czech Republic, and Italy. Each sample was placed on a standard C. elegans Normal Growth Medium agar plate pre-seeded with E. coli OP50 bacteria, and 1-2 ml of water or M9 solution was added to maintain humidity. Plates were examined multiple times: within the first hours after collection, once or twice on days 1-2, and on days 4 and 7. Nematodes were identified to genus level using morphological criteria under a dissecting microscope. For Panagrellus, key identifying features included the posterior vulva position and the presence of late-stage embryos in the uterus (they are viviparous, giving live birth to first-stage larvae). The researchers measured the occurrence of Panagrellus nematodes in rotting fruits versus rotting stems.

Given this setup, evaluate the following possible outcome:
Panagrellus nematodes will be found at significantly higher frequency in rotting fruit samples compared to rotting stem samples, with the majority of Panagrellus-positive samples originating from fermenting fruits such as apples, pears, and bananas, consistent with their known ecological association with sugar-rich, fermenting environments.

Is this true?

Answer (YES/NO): YES